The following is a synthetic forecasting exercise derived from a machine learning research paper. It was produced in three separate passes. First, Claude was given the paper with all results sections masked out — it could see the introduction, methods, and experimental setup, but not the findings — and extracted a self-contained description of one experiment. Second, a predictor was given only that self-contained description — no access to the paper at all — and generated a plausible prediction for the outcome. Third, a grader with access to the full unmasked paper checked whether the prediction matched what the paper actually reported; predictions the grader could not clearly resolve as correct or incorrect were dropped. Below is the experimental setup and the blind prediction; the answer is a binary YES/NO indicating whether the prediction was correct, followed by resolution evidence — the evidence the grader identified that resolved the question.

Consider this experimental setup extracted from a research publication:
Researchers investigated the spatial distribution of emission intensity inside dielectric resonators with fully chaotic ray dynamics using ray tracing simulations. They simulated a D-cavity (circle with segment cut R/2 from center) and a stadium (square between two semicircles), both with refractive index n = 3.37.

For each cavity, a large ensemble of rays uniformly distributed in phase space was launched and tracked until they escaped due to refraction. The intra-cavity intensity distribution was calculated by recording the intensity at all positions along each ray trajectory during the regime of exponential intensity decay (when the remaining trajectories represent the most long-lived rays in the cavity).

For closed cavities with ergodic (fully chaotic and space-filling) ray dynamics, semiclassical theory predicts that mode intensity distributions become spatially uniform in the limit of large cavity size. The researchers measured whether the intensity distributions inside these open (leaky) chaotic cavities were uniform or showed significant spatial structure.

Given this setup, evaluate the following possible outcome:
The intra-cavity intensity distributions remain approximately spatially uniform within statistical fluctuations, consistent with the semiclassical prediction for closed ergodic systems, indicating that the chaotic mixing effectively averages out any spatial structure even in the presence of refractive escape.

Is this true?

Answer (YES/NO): NO